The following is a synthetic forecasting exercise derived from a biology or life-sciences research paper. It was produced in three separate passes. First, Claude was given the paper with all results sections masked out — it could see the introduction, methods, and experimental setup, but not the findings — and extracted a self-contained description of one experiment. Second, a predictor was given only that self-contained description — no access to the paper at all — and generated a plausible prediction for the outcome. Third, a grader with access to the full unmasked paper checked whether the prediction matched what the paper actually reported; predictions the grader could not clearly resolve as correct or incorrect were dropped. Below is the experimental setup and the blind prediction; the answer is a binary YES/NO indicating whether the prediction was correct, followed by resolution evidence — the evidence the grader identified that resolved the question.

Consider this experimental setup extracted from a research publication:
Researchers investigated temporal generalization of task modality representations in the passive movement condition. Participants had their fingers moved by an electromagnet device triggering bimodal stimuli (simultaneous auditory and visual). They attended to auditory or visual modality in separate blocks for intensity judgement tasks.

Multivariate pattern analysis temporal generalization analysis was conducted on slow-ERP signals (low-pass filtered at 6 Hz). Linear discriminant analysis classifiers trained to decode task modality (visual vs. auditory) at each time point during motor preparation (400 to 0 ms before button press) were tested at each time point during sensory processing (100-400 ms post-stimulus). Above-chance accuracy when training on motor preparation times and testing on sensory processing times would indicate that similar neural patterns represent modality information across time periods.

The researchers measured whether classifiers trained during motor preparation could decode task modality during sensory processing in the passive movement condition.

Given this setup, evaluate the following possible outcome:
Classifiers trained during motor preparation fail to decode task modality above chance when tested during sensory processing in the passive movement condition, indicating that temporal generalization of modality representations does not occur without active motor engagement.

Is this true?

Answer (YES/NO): YES